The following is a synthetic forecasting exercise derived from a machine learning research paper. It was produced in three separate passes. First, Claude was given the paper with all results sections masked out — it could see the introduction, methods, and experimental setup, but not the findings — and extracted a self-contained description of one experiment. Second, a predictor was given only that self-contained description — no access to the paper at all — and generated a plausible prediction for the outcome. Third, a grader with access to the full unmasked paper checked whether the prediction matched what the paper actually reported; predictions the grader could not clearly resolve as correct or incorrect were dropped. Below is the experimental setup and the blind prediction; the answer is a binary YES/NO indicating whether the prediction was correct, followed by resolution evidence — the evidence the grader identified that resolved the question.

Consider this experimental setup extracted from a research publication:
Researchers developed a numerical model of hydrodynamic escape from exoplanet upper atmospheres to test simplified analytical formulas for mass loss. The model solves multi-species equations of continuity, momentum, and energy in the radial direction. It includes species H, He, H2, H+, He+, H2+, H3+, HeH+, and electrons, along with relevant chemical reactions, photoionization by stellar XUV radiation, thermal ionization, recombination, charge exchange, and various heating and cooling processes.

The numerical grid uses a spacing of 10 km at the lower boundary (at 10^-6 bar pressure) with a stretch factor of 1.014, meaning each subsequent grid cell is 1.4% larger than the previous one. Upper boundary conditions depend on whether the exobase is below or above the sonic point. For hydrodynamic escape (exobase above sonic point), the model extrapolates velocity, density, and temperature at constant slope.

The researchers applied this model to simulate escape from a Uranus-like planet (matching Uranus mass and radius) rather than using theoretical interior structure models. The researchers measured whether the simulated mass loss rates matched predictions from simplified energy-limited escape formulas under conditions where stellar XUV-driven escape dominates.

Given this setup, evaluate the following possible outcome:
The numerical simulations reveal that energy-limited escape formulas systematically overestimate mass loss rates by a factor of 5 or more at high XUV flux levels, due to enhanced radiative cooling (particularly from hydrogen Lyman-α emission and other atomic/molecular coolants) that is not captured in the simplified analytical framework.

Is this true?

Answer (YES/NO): NO